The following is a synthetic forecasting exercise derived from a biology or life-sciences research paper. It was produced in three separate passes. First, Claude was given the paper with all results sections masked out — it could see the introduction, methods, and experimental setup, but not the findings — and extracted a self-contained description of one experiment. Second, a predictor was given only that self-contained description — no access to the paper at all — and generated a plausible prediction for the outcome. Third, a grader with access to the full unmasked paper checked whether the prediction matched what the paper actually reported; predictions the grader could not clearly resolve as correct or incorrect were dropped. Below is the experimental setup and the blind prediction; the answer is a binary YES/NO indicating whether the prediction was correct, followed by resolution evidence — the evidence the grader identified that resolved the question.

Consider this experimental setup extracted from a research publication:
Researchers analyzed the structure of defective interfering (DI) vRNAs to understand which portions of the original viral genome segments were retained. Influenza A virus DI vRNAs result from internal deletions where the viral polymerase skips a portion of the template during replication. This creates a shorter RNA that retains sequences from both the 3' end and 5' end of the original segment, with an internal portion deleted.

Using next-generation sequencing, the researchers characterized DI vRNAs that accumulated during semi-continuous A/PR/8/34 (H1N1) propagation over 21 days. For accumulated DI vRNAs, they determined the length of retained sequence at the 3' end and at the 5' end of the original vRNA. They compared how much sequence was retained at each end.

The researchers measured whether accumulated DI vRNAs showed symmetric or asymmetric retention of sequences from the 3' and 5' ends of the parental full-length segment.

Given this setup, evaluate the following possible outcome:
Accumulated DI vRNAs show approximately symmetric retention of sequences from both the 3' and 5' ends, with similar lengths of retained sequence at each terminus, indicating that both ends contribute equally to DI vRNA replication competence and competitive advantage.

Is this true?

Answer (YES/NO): NO